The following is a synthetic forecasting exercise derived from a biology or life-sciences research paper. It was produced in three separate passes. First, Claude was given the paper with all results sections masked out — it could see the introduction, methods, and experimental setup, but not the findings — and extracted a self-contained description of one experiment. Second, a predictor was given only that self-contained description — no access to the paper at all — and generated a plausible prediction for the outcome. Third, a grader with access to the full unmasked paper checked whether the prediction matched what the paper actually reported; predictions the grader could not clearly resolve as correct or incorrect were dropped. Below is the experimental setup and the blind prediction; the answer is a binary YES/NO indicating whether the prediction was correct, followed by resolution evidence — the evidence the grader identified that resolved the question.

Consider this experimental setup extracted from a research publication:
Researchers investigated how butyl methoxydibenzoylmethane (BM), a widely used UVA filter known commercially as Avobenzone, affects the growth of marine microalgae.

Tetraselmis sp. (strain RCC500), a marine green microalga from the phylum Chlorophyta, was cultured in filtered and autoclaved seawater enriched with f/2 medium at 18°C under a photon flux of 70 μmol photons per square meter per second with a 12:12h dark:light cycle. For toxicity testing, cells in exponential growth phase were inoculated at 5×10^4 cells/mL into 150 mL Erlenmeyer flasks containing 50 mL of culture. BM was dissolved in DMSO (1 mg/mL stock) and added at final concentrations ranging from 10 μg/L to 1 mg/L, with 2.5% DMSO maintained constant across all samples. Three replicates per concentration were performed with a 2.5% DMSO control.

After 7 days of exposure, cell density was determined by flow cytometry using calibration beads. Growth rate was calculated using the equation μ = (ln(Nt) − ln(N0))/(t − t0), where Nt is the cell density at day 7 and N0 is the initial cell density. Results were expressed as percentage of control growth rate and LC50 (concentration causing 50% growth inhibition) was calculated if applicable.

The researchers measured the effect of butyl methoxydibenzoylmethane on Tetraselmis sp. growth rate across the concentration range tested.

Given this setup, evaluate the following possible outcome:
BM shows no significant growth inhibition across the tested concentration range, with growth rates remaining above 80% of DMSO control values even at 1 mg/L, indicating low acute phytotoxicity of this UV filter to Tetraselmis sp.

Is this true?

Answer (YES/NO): YES